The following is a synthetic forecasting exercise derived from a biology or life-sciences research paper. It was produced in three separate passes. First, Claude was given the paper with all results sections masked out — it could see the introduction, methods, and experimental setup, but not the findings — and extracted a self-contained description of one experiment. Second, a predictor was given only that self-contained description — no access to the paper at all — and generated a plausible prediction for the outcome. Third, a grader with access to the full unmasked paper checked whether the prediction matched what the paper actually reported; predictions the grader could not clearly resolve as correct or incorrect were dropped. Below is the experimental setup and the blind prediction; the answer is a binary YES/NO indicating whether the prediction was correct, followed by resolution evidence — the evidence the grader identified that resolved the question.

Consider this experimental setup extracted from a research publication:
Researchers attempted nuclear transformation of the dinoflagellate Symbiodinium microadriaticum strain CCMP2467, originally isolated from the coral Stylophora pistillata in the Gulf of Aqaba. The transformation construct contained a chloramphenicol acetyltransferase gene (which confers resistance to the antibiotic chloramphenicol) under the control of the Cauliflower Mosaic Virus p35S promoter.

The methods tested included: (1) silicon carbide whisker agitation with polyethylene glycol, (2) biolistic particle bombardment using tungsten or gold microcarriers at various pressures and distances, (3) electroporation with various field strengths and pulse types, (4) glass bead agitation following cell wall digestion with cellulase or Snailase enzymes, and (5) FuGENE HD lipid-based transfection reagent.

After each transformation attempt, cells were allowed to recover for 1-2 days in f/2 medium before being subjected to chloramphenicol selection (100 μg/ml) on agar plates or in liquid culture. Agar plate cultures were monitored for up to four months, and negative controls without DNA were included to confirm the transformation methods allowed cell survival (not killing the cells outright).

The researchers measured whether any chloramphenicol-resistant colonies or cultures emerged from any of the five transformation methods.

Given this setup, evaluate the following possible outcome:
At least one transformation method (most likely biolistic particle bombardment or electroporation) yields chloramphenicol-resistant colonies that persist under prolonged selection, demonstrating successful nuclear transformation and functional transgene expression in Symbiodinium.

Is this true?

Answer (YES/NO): NO